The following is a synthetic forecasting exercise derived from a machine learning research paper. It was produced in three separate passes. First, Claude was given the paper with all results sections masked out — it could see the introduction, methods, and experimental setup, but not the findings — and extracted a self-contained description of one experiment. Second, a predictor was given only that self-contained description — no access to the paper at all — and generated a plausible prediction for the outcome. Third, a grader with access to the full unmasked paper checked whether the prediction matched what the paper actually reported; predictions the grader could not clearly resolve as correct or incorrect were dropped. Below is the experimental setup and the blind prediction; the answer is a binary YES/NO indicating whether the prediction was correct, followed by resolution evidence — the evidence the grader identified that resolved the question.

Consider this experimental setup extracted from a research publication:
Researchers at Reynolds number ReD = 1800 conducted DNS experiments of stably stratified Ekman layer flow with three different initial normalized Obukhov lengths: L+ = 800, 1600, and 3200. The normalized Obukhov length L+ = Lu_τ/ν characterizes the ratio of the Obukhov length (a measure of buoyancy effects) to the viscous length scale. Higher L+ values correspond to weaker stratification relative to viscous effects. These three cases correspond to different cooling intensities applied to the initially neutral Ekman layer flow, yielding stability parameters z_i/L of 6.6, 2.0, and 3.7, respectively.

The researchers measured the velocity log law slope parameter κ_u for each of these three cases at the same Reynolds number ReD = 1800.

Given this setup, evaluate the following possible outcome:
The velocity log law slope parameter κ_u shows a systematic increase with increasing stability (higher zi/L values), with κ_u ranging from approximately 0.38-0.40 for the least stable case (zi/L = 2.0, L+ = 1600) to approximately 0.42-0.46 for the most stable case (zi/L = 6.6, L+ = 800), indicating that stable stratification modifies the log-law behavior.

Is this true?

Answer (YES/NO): NO